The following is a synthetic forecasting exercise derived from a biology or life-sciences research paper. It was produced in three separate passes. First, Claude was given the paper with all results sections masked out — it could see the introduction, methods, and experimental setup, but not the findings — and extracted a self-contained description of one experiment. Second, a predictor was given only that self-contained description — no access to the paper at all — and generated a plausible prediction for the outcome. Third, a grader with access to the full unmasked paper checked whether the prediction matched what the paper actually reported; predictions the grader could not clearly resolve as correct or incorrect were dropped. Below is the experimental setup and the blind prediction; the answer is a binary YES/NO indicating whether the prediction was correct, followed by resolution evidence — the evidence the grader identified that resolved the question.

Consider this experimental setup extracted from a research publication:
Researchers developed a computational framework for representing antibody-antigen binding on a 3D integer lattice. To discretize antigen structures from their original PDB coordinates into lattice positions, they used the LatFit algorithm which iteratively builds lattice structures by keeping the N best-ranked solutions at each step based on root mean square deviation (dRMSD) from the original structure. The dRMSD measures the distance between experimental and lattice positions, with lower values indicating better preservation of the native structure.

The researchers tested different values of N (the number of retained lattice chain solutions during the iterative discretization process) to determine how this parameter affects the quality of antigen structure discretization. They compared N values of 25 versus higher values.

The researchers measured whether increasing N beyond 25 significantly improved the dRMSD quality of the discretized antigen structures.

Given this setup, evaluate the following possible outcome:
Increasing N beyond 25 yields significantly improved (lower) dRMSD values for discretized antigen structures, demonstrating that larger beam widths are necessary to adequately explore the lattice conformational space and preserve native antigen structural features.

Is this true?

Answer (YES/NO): NO